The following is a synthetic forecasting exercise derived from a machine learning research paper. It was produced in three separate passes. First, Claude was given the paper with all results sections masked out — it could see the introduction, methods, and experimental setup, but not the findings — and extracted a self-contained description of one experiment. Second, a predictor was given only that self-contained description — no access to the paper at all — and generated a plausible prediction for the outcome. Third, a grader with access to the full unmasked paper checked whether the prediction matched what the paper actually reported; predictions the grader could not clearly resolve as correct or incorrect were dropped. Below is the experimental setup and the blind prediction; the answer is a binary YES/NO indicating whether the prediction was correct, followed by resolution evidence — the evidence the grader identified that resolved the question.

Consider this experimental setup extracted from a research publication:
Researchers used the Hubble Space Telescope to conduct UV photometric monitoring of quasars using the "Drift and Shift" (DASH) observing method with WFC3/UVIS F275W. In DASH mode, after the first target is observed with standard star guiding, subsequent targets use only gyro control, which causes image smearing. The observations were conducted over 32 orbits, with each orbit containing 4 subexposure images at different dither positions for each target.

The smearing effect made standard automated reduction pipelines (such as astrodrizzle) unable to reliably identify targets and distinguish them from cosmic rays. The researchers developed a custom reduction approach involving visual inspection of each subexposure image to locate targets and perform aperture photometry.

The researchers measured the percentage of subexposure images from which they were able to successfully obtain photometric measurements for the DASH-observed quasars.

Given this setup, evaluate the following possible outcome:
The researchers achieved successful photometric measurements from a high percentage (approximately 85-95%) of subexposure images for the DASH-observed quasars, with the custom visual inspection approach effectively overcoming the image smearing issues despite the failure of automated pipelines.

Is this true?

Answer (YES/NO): NO